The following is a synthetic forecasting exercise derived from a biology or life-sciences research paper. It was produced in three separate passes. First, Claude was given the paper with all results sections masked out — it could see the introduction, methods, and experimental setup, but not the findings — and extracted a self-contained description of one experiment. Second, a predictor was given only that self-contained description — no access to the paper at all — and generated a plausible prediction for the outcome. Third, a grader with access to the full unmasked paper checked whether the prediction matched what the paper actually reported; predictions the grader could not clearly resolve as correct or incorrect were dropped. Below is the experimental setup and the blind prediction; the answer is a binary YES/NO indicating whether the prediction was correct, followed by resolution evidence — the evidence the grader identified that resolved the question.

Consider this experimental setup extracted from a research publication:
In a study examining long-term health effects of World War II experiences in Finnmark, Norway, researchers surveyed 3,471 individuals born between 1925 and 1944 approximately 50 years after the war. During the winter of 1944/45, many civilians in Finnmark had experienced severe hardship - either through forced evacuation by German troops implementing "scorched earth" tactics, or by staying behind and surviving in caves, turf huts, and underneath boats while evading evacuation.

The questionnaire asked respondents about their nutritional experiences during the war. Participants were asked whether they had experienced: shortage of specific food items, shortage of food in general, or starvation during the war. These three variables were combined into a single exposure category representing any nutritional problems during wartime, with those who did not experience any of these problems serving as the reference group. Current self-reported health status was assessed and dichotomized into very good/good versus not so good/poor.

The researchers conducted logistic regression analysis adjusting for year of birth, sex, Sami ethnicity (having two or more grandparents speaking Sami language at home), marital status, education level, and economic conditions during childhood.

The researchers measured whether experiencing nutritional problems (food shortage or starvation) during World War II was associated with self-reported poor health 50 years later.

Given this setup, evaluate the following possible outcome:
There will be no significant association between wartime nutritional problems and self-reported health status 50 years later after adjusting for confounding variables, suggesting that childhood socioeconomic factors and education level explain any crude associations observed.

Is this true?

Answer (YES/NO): NO